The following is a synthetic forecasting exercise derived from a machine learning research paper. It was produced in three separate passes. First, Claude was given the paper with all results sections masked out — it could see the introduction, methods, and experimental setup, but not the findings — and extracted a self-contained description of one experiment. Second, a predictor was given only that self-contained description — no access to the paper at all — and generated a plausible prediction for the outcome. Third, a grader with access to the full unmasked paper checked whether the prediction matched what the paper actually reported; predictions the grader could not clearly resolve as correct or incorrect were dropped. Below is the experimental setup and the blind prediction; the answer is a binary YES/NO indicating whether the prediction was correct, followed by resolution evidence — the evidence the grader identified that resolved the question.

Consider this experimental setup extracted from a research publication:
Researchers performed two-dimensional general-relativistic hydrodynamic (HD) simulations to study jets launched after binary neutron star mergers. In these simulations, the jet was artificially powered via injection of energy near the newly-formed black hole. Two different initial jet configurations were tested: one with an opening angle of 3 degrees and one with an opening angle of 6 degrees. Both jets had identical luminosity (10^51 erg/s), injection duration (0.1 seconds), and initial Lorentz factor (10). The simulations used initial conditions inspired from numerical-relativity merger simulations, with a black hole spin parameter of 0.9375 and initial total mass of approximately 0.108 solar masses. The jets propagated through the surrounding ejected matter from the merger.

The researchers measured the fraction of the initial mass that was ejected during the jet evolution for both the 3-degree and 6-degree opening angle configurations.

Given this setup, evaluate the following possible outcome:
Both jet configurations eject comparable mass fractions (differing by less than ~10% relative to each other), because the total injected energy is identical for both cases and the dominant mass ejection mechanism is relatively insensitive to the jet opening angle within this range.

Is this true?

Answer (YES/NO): YES